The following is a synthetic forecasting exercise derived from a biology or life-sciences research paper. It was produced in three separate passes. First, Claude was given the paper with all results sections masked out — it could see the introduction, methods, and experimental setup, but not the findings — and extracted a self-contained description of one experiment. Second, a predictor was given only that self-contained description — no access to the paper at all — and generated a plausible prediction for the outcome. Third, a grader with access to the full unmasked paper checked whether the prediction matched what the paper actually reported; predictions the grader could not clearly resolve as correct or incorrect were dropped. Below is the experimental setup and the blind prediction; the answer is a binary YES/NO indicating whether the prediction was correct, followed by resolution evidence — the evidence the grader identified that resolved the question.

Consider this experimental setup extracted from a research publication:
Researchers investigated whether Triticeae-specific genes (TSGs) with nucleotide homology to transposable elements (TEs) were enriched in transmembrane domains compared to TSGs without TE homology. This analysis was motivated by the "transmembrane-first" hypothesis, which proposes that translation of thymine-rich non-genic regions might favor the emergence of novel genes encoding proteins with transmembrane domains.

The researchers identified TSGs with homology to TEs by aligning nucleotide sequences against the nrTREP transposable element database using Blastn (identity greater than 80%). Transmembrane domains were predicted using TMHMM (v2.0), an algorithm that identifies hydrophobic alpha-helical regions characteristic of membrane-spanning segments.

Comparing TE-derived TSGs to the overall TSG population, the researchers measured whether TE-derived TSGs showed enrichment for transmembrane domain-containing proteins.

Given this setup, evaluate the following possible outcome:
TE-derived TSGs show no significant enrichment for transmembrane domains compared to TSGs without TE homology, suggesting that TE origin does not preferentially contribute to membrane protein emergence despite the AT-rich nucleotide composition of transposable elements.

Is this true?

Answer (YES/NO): NO